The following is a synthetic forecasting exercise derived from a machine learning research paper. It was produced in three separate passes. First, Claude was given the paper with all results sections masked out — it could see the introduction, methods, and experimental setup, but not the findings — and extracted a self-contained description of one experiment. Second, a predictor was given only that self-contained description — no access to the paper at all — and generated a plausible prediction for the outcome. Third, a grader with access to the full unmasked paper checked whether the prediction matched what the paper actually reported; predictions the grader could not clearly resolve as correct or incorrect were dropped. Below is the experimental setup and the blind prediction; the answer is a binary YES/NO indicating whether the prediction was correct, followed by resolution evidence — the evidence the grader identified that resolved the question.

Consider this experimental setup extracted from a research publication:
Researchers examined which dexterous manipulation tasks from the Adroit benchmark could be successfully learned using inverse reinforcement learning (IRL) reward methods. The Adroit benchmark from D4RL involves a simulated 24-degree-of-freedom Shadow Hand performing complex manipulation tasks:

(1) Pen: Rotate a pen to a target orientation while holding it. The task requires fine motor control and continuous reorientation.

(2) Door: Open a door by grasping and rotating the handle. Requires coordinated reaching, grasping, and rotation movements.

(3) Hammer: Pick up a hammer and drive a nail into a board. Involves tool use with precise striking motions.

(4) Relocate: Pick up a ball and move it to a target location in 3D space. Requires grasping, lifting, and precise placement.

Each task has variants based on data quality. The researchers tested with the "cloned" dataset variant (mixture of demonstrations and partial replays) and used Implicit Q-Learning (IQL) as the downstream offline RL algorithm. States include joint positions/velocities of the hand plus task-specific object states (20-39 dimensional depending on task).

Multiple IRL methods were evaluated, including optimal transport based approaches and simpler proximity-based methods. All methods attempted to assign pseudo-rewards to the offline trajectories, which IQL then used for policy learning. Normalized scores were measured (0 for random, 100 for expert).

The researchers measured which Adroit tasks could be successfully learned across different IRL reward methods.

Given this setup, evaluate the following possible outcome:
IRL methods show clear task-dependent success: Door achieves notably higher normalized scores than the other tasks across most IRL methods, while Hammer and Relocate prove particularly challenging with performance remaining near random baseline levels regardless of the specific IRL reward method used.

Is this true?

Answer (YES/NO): NO